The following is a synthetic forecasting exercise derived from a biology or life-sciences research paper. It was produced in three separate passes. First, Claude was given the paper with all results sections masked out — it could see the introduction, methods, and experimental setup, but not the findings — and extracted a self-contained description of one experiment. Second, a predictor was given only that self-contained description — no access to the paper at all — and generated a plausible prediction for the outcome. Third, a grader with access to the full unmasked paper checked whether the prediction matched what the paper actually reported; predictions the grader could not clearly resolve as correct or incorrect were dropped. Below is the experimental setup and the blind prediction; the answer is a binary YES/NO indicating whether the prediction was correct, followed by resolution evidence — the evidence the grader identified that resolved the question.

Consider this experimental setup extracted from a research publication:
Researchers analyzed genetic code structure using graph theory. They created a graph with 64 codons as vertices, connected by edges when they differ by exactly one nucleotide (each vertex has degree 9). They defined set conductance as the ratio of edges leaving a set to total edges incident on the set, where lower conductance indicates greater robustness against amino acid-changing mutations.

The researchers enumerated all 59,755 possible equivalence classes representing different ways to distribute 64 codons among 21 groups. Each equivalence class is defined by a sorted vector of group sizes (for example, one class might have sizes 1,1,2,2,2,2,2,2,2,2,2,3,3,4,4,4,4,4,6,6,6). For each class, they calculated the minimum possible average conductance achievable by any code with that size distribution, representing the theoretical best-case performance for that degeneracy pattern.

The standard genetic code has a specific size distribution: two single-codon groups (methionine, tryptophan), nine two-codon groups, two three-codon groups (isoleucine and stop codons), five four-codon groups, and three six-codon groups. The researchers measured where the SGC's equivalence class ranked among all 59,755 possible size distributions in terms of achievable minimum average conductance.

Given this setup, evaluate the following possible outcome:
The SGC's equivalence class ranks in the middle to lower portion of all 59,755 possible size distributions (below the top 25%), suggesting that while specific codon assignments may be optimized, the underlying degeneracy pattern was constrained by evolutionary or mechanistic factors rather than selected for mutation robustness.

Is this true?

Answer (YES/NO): NO